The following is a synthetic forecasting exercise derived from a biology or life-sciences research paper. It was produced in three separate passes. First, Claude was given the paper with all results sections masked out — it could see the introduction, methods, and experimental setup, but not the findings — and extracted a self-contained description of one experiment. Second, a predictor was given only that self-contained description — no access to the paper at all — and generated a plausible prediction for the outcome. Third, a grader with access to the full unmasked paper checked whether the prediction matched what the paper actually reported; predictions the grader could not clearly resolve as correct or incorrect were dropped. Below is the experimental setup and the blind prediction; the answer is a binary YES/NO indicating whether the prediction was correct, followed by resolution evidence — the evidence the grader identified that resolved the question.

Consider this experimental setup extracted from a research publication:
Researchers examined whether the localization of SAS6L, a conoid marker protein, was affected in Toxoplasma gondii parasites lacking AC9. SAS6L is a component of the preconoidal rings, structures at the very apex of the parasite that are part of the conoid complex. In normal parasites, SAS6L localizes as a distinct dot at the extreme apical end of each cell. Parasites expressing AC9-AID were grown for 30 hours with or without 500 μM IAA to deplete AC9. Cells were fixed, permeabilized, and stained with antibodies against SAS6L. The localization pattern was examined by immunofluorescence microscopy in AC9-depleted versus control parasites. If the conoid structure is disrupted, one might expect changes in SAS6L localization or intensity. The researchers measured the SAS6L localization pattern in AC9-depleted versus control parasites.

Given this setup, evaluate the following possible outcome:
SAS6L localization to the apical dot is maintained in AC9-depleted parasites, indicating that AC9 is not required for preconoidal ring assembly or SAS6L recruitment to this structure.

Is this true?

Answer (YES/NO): NO